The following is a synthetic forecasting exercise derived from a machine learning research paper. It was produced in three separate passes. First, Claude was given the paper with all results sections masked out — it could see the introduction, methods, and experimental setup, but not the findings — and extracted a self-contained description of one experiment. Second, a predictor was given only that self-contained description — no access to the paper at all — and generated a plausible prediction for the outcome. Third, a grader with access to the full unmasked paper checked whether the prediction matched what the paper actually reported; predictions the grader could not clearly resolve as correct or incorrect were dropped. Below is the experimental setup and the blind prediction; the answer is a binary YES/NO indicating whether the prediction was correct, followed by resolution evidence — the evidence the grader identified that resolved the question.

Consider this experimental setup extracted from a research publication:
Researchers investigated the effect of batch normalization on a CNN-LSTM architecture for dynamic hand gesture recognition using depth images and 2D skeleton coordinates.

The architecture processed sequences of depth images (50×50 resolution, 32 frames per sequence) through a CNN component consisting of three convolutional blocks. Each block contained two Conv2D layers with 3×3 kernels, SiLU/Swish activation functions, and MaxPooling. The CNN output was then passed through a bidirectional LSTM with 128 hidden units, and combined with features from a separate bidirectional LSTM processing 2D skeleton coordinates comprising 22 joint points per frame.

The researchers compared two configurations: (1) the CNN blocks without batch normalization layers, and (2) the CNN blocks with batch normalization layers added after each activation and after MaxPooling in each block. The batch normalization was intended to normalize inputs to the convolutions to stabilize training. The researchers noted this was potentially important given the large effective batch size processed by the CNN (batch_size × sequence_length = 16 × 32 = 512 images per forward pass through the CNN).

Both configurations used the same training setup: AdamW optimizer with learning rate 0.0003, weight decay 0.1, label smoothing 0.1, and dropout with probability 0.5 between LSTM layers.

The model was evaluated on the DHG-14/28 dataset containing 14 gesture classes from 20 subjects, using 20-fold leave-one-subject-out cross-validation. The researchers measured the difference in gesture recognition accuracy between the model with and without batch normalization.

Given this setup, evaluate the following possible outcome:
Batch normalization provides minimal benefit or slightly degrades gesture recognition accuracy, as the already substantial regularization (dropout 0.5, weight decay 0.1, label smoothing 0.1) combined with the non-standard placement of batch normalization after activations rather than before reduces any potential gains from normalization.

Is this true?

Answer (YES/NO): NO